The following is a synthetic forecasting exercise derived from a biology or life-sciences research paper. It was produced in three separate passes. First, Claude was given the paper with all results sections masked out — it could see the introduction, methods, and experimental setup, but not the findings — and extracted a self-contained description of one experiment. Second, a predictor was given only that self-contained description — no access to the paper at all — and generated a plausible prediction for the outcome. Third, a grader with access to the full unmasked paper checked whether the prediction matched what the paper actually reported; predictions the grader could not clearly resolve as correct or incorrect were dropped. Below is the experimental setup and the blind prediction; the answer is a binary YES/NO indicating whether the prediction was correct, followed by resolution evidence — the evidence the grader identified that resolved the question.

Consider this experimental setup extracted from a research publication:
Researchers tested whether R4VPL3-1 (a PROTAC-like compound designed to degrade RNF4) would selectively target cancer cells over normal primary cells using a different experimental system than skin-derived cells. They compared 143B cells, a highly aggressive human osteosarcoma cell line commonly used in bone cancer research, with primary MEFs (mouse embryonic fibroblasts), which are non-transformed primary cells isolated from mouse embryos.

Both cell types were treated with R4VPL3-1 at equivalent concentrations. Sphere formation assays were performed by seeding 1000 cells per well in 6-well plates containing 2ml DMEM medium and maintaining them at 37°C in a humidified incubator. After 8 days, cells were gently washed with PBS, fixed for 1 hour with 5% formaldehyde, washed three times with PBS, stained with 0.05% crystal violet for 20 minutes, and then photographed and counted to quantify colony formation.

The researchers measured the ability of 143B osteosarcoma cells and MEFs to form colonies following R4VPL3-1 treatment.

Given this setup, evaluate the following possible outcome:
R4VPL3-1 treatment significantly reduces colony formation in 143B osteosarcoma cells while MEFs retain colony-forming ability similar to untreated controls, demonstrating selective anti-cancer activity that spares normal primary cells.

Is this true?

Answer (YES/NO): YES